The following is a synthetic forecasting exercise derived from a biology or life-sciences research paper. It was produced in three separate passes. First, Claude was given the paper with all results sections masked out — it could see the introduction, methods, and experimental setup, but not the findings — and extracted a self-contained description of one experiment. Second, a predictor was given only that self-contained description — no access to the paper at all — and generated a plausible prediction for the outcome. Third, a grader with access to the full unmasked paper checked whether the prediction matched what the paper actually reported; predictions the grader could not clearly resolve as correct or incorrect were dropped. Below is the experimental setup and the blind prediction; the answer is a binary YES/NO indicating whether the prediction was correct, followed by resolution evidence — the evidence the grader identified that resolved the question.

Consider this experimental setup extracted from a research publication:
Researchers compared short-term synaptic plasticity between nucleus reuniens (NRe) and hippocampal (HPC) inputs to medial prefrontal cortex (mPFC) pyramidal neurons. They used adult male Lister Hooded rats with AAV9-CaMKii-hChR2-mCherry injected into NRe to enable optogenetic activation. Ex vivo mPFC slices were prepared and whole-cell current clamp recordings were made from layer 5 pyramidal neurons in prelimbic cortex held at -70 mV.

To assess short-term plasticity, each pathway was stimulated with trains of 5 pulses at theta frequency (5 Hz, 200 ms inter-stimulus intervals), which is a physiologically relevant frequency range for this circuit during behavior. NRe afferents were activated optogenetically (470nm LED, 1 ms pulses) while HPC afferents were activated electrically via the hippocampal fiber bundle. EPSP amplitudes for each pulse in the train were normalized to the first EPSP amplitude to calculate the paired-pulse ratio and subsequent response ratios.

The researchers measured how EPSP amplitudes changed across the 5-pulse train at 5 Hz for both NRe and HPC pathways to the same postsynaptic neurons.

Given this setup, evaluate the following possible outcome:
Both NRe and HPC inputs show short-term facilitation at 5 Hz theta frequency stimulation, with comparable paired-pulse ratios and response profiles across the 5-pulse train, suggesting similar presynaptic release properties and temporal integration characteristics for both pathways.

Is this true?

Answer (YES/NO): NO